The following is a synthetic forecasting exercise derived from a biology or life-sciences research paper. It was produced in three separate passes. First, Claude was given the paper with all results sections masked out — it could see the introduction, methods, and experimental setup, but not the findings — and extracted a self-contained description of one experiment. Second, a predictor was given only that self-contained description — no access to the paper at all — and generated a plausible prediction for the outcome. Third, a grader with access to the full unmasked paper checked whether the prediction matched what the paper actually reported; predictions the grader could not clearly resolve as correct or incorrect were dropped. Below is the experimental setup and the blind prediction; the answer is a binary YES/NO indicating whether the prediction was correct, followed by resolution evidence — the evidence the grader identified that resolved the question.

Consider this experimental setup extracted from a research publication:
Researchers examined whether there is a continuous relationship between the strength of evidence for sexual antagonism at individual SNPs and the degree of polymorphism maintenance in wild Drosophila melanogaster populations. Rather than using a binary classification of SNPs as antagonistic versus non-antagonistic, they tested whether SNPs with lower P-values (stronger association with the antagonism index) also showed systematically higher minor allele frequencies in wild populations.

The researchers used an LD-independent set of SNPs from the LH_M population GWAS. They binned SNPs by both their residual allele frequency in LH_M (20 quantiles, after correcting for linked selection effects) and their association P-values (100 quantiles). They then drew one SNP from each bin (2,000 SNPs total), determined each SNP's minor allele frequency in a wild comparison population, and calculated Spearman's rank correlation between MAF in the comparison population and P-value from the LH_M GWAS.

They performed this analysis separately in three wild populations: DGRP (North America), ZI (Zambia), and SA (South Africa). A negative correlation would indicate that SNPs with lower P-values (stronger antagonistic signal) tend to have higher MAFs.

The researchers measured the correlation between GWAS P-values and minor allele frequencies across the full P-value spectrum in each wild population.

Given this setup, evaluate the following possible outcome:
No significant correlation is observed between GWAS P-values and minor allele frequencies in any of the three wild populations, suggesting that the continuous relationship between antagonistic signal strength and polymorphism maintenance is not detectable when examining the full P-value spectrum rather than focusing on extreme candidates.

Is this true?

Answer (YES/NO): NO